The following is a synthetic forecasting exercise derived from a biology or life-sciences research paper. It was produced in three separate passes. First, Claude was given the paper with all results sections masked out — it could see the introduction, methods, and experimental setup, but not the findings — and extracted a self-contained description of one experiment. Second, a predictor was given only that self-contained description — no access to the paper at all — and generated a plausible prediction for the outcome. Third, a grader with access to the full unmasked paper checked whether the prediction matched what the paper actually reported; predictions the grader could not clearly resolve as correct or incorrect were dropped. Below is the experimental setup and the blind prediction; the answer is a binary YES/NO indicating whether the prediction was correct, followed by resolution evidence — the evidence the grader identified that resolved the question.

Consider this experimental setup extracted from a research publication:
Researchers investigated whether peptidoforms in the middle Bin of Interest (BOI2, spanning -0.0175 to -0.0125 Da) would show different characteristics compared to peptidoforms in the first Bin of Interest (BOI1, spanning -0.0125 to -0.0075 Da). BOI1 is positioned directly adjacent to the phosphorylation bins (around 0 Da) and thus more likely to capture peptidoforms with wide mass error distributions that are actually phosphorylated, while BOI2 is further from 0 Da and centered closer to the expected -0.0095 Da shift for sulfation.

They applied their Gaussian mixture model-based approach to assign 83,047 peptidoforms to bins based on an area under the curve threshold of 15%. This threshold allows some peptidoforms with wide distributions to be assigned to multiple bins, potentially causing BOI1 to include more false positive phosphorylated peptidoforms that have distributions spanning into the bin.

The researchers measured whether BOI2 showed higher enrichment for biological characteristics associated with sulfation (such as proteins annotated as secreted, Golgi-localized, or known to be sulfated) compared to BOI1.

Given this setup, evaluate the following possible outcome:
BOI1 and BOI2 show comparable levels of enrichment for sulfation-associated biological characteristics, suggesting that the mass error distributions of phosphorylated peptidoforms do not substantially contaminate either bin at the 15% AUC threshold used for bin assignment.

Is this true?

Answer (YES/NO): NO